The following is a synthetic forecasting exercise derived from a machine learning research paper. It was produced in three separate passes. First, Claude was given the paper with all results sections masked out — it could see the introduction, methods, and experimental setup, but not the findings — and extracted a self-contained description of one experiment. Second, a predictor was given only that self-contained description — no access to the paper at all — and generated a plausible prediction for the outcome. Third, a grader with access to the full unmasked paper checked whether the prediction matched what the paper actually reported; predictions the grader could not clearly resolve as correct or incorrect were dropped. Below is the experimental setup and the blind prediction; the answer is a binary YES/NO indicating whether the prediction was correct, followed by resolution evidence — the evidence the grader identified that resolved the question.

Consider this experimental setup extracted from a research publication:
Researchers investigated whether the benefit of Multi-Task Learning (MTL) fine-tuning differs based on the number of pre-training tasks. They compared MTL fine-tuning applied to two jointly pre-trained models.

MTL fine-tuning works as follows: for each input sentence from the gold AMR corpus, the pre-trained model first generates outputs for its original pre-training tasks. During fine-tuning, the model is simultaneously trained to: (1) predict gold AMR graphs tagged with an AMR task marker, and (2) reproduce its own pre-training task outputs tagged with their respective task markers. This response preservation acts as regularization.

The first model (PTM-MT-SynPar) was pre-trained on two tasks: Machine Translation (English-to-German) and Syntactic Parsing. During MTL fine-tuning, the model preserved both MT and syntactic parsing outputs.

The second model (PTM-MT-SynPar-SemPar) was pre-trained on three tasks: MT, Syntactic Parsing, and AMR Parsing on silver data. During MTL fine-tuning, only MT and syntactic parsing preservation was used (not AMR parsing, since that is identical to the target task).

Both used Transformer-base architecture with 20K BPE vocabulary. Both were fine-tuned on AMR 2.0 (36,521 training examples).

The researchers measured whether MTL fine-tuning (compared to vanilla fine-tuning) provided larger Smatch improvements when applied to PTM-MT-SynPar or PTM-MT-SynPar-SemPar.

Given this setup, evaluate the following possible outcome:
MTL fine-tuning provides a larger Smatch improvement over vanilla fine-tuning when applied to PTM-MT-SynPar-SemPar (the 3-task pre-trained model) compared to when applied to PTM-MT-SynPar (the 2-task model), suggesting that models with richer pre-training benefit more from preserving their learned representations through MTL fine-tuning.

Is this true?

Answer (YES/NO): NO